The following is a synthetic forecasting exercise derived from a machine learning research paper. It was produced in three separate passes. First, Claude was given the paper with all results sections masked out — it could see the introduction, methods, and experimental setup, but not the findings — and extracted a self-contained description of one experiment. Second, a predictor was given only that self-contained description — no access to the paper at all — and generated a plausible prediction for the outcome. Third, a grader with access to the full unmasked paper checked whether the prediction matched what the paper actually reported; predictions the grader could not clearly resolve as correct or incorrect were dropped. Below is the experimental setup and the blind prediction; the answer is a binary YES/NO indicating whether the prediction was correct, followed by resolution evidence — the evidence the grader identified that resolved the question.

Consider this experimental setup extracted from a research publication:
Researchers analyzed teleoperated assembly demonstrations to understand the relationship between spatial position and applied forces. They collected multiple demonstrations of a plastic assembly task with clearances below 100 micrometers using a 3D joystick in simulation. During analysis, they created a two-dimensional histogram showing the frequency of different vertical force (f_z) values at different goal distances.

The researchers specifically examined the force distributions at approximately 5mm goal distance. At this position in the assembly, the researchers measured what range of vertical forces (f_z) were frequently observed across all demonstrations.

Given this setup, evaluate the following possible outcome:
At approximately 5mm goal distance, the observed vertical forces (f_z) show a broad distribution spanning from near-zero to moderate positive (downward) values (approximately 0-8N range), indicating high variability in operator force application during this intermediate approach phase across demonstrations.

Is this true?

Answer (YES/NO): NO